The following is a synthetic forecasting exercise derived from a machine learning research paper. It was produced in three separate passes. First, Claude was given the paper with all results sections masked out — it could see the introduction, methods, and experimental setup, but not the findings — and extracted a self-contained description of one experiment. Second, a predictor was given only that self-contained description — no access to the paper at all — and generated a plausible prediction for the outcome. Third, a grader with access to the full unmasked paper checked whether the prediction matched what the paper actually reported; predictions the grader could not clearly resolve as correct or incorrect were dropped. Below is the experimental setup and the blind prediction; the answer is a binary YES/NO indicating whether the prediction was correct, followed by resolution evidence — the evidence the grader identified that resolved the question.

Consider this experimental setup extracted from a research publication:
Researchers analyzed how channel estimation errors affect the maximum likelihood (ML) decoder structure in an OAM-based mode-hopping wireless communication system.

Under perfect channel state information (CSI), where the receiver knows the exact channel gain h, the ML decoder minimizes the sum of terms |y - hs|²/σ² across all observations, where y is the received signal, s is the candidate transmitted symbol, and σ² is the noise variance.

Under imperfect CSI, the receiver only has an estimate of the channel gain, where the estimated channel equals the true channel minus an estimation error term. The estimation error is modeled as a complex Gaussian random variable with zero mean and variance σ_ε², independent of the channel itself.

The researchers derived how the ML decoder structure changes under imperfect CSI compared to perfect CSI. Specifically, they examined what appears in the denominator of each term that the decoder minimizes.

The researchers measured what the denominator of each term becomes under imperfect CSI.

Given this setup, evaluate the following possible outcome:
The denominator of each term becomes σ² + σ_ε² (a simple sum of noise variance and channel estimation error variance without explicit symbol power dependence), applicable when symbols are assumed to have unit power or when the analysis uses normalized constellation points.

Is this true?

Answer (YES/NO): NO